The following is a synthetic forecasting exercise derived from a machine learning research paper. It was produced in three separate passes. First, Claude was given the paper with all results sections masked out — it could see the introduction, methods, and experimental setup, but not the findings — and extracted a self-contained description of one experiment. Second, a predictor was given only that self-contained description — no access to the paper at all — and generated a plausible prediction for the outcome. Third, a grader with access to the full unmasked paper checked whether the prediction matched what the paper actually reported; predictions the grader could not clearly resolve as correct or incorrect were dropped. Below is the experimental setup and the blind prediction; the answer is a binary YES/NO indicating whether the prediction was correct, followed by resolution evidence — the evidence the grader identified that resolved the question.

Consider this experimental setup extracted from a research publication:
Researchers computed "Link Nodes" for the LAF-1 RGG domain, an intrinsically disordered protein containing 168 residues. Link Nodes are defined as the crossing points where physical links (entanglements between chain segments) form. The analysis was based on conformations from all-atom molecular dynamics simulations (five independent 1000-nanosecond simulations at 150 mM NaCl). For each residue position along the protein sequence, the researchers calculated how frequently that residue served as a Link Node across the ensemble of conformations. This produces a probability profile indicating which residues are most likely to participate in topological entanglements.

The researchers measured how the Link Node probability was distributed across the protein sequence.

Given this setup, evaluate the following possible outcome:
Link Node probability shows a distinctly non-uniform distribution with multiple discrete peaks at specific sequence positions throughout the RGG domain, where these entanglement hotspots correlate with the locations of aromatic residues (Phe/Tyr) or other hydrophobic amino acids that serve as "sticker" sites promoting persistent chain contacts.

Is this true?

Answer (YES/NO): NO